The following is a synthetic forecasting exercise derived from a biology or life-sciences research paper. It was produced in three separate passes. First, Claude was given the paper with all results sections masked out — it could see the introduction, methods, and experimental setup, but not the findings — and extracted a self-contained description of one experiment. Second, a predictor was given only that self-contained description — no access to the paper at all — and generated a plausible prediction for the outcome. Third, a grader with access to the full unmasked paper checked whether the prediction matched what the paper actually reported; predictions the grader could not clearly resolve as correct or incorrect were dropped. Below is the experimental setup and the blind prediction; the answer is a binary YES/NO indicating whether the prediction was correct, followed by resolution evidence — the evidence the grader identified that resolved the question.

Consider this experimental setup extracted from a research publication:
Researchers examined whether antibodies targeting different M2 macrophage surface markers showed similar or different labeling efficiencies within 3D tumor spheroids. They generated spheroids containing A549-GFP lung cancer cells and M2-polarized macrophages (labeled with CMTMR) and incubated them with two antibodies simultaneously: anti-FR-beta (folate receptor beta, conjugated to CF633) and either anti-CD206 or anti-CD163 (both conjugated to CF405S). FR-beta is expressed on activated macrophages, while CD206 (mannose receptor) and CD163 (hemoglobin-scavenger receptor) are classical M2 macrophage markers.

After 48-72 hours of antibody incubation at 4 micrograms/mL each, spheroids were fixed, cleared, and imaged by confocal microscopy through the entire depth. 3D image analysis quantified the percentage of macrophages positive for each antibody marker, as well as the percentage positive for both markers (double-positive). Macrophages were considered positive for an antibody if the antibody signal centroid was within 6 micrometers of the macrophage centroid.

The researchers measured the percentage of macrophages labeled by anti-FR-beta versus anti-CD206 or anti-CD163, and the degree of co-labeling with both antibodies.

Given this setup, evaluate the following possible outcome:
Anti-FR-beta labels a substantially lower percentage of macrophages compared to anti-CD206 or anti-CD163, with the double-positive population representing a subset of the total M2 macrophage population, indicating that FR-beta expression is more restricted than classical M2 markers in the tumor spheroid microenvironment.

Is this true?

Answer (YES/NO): NO